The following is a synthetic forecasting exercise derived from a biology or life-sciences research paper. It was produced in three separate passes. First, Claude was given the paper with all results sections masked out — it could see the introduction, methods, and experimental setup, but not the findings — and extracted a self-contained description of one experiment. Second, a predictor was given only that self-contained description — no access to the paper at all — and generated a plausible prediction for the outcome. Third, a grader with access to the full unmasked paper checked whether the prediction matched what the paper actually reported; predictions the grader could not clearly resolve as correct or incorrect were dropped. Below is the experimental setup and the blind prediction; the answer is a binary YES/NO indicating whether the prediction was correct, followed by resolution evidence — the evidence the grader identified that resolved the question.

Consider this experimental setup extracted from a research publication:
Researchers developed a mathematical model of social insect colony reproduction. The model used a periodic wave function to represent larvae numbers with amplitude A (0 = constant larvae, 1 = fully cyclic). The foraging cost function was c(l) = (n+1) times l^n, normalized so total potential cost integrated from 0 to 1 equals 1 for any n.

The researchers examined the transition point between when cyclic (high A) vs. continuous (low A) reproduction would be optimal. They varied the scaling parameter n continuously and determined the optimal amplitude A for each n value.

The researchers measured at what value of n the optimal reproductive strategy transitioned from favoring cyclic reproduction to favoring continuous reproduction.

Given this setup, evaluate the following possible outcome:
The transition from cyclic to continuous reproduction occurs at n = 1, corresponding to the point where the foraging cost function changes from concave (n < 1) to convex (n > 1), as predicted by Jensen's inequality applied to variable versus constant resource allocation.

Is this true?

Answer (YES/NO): YES